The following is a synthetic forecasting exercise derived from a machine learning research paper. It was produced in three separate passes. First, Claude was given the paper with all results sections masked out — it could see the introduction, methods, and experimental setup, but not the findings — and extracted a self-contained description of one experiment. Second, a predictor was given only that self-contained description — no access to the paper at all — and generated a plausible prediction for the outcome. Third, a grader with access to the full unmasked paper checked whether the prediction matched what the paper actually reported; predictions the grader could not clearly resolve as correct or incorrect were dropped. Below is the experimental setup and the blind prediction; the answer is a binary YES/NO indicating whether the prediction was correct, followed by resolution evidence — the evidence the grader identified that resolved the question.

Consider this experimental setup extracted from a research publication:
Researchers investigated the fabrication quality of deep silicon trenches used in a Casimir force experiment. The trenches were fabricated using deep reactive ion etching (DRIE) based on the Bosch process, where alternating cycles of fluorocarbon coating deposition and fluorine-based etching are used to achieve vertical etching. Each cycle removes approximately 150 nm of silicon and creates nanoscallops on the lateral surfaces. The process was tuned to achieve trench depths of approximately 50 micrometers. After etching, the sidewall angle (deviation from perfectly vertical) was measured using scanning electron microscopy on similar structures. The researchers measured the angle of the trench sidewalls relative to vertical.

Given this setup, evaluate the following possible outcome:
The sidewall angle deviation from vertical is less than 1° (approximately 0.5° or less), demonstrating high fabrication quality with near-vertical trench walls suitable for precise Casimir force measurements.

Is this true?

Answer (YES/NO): YES